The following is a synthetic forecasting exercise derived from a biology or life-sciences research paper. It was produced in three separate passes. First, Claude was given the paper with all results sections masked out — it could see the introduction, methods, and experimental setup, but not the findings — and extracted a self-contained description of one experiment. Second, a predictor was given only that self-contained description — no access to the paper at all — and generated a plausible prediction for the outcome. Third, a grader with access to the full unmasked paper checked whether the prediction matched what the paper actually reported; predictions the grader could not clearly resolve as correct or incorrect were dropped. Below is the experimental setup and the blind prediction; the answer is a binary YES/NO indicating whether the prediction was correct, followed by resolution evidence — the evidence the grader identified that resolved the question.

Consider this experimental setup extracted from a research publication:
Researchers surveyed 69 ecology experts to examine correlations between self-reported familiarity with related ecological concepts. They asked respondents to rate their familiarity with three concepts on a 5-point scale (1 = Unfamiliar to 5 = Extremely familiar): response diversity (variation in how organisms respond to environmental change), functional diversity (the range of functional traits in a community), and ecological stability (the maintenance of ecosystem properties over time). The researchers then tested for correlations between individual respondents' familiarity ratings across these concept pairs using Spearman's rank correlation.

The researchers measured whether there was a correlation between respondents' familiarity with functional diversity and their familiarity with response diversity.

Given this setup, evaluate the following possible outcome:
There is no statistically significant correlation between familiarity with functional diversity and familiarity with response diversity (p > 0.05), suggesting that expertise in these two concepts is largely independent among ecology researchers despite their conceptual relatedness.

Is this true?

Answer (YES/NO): NO